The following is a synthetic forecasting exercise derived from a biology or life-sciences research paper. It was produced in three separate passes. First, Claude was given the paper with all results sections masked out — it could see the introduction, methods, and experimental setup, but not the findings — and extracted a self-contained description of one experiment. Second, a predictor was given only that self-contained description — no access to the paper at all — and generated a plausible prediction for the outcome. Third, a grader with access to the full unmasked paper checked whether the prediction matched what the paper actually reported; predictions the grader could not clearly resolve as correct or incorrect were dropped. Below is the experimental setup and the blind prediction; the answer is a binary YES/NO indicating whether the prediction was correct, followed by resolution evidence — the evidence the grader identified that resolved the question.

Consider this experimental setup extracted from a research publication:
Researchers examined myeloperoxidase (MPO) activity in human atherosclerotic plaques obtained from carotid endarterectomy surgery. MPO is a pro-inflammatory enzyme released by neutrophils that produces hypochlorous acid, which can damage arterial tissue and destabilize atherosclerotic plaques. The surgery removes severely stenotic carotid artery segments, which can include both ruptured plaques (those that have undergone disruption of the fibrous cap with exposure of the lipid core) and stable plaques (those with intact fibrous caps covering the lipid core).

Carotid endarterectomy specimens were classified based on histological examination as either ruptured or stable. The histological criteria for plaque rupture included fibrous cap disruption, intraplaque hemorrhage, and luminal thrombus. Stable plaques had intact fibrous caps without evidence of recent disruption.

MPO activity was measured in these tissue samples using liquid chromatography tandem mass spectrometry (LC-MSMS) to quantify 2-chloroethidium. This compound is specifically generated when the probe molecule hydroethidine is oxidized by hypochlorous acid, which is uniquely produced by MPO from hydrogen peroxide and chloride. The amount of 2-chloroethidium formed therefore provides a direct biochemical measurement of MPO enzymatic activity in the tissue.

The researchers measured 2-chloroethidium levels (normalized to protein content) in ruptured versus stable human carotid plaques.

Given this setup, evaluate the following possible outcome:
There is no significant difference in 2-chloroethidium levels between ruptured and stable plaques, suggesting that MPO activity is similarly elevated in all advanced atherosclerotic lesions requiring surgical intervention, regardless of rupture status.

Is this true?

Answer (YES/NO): NO